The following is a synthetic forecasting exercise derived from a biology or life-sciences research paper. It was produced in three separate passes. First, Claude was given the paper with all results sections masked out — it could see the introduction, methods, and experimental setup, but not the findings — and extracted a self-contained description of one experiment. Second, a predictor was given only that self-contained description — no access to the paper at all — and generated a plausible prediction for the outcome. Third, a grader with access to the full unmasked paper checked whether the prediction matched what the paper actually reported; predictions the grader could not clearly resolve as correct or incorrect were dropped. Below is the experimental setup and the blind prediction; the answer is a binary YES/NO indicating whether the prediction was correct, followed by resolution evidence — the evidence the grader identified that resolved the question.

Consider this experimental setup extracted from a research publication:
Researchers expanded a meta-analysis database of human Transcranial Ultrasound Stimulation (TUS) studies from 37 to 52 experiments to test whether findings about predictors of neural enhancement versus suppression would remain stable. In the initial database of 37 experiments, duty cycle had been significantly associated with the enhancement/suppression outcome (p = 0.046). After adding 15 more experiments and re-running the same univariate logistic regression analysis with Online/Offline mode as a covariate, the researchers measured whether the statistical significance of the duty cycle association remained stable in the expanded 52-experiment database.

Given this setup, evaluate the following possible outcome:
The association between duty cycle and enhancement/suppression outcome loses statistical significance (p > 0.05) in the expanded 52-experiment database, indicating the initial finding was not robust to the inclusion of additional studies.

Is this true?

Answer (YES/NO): YES